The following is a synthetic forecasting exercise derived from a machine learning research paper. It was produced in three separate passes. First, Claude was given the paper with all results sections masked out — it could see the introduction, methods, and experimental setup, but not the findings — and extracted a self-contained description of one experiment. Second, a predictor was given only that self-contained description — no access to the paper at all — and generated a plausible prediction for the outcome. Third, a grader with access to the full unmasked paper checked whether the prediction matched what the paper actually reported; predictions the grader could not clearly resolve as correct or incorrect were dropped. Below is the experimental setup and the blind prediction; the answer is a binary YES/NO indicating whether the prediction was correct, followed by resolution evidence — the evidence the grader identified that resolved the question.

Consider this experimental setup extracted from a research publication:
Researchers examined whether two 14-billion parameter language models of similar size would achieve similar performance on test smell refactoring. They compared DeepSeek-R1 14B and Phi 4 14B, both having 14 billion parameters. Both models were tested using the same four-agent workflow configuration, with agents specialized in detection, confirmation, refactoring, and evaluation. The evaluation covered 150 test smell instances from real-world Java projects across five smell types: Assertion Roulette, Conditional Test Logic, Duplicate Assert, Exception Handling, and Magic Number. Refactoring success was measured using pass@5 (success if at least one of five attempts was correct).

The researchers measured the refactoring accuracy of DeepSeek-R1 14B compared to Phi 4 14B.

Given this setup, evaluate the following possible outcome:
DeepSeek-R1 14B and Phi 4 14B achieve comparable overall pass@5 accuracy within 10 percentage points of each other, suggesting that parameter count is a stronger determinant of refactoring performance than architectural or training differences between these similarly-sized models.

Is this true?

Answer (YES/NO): NO